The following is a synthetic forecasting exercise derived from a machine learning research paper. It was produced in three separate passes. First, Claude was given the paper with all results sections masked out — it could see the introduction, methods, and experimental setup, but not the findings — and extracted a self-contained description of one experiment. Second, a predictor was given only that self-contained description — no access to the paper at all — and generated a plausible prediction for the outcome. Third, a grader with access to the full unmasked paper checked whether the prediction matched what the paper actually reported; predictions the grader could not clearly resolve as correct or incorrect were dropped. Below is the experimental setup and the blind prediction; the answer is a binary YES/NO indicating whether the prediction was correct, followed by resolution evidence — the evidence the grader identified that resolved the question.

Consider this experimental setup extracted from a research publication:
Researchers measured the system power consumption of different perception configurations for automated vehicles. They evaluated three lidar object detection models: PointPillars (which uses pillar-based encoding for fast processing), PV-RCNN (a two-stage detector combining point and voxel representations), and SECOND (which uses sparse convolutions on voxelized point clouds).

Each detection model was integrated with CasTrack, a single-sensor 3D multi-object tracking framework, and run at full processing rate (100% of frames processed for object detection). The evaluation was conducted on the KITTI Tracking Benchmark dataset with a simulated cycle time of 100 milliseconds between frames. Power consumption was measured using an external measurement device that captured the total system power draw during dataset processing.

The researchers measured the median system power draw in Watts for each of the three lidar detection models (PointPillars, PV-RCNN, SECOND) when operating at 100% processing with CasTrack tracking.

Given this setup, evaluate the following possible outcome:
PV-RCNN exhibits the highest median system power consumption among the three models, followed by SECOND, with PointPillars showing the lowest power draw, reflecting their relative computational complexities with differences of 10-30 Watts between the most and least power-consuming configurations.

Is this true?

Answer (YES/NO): NO